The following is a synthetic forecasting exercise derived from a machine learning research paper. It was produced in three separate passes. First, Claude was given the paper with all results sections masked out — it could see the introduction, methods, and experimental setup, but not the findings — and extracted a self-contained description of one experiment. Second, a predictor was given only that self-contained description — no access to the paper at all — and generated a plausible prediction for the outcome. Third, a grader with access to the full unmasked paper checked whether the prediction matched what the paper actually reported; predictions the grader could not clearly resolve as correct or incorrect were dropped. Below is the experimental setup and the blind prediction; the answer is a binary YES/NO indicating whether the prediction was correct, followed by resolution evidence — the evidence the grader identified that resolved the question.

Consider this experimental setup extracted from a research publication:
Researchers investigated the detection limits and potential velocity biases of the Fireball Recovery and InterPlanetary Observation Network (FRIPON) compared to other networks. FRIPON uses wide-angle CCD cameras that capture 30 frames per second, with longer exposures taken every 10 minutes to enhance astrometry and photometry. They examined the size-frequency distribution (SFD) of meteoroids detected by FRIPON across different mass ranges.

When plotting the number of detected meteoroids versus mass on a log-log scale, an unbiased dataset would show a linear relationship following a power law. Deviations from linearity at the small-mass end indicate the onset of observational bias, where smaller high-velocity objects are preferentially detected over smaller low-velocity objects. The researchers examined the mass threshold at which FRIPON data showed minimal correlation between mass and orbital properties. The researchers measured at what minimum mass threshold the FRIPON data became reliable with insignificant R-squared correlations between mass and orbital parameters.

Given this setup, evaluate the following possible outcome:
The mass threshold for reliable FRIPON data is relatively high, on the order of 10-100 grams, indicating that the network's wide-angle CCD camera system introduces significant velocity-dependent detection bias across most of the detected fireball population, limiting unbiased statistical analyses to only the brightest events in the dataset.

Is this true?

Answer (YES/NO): NO